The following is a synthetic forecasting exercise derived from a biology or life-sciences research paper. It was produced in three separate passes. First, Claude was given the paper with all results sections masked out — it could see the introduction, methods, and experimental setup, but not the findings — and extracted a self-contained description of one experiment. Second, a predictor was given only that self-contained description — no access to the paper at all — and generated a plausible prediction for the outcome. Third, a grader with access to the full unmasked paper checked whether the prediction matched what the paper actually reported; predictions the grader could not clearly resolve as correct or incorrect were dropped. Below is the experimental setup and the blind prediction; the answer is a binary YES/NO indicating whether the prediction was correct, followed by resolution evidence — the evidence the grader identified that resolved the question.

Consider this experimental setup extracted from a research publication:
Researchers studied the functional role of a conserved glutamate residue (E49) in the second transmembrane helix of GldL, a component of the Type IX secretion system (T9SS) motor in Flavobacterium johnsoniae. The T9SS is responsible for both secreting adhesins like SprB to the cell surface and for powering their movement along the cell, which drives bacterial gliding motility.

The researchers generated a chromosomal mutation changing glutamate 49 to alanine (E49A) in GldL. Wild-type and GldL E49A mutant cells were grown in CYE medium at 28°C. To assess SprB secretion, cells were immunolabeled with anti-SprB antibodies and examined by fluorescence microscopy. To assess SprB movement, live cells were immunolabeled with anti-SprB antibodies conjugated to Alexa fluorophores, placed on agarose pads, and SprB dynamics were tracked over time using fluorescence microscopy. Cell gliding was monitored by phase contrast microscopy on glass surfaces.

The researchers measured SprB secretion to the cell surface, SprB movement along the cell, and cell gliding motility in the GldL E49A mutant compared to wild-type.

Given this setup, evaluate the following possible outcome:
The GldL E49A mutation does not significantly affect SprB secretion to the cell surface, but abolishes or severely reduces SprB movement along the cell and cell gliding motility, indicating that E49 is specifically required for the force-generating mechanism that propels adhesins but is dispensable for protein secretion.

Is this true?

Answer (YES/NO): NO